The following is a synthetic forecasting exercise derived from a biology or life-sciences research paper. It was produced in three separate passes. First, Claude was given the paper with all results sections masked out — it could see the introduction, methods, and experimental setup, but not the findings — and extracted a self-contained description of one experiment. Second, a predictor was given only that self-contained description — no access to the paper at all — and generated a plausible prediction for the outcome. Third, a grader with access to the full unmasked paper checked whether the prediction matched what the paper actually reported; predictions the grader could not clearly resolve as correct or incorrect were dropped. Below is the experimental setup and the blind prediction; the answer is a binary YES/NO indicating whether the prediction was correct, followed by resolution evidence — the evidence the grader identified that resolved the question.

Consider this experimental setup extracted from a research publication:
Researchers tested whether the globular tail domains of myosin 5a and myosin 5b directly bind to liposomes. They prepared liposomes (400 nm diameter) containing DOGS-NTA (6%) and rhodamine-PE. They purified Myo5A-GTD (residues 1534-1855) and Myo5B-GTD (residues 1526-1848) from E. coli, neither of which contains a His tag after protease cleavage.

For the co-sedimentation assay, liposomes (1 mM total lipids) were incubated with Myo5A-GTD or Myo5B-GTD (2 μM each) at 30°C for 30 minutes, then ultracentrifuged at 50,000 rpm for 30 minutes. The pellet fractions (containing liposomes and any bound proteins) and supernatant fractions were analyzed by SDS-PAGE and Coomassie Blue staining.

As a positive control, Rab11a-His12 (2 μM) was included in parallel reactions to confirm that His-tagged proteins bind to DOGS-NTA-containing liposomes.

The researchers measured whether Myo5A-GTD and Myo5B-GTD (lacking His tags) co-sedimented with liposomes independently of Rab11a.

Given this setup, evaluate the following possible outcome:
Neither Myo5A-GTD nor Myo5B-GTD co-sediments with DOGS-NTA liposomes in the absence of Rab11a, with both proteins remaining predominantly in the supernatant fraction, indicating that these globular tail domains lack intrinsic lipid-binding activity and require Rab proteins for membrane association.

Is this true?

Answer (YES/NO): NO